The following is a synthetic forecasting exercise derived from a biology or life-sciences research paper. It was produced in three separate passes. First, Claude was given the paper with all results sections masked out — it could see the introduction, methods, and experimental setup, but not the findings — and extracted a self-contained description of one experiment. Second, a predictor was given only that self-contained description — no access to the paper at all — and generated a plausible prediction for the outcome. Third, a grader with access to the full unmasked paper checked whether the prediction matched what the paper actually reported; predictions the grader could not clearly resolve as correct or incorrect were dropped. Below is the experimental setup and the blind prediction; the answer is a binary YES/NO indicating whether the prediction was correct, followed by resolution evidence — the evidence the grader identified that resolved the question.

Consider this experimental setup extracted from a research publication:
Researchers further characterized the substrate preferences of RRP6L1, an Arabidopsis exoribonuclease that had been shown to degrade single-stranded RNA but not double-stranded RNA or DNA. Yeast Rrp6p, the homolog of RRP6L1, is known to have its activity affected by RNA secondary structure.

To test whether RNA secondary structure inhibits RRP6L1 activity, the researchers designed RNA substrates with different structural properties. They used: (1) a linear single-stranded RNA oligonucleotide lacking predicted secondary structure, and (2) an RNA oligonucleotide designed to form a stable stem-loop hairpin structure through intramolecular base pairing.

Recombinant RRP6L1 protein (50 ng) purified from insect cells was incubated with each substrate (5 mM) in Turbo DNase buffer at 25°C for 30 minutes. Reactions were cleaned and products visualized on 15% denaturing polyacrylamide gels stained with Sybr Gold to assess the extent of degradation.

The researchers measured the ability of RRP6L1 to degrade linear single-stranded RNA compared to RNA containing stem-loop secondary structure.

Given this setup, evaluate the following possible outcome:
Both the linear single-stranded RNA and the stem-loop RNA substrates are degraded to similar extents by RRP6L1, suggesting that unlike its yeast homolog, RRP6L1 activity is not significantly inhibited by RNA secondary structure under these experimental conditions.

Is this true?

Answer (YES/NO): NO